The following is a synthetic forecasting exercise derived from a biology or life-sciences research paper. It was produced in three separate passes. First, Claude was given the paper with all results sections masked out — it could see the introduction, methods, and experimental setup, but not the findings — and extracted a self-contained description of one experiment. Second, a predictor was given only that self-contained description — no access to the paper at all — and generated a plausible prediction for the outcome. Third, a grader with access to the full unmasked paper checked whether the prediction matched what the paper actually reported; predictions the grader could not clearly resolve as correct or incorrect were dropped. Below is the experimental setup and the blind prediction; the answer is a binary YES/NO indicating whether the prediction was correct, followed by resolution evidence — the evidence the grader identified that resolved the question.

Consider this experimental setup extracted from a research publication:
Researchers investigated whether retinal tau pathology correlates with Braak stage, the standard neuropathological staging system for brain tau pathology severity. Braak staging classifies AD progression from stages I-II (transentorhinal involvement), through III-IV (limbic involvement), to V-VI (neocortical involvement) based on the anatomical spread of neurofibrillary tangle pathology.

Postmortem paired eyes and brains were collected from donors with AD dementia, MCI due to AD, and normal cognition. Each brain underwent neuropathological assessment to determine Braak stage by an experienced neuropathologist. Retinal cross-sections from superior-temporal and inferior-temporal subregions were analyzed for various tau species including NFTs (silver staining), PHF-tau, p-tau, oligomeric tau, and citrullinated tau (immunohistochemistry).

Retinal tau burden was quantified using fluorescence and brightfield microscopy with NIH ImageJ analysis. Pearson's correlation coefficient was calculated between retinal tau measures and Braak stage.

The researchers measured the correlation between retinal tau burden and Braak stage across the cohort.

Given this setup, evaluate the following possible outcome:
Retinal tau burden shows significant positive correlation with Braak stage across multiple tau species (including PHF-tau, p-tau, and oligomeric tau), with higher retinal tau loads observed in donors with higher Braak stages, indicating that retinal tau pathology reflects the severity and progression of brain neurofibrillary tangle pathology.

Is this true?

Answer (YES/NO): YES